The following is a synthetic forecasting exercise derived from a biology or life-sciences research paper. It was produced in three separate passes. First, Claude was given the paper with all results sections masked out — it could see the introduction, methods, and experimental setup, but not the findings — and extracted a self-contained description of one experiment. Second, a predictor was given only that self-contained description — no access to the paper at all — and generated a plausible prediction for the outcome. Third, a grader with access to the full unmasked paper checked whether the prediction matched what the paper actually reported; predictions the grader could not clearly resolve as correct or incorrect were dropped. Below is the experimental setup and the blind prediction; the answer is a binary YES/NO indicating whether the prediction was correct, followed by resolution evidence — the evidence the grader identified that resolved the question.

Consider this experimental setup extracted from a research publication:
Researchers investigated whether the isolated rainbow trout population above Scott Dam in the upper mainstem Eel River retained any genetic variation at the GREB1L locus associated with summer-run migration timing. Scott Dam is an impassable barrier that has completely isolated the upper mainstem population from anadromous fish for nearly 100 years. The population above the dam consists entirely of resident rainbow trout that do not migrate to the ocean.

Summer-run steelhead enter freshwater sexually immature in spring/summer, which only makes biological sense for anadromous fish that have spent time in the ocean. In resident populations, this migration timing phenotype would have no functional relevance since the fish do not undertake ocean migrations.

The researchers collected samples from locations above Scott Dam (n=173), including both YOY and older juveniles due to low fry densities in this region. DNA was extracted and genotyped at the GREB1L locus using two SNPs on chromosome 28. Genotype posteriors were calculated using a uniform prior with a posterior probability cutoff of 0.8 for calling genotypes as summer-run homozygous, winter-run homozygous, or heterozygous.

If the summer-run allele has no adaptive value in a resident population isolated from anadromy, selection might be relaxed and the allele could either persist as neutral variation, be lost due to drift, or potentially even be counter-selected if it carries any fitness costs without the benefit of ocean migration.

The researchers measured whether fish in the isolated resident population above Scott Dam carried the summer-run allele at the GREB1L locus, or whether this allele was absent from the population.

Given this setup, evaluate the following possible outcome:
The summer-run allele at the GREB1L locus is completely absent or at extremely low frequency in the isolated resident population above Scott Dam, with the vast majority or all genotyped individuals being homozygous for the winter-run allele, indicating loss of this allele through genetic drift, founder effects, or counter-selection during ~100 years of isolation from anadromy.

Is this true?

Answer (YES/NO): NO